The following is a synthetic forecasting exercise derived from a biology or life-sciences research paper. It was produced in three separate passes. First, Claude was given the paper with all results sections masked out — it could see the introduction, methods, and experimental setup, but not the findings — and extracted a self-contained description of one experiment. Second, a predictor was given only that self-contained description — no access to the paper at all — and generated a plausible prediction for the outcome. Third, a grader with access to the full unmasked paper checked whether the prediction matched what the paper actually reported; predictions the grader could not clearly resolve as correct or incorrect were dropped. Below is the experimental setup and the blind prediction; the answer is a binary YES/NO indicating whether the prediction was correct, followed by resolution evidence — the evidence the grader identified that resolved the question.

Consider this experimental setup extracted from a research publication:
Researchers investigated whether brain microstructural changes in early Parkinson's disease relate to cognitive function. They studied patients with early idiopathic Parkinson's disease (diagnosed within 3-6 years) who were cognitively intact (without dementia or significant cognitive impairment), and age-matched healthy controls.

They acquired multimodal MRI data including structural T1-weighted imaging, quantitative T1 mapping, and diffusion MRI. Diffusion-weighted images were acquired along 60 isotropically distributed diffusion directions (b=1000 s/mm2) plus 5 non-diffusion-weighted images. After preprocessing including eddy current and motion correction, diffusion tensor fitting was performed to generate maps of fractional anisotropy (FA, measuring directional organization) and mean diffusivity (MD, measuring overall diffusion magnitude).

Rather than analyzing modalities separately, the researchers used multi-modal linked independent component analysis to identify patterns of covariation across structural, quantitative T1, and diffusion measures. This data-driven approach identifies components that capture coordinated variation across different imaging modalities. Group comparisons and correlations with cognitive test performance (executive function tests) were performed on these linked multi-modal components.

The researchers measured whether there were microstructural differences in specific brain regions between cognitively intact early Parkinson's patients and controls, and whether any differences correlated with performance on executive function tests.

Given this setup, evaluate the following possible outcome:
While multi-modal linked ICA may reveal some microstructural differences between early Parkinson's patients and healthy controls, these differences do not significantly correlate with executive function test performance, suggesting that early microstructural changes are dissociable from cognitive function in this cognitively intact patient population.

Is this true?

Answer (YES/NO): NO